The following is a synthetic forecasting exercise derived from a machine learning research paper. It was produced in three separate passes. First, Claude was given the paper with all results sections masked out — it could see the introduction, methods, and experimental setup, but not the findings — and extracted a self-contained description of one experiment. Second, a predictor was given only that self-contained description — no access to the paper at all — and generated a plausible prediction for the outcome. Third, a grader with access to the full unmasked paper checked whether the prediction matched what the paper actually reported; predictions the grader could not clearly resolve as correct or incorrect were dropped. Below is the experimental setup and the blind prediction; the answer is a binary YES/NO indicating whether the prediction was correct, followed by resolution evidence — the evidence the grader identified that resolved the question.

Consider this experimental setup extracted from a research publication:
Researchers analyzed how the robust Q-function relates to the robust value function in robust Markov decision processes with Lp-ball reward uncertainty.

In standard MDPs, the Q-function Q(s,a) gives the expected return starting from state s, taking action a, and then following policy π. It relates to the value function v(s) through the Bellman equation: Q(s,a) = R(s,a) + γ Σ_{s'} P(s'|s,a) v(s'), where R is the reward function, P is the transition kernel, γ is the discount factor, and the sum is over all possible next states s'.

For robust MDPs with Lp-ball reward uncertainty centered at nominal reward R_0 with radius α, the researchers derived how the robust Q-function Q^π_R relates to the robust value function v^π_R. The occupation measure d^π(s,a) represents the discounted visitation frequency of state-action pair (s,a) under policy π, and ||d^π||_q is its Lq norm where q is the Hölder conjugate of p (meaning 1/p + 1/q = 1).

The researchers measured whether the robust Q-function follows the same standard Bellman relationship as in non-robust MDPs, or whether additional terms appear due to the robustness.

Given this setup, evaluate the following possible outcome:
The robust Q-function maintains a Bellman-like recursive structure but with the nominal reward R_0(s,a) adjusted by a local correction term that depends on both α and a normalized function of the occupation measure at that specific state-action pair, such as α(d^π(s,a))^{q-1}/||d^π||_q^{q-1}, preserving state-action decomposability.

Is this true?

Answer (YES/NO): YES